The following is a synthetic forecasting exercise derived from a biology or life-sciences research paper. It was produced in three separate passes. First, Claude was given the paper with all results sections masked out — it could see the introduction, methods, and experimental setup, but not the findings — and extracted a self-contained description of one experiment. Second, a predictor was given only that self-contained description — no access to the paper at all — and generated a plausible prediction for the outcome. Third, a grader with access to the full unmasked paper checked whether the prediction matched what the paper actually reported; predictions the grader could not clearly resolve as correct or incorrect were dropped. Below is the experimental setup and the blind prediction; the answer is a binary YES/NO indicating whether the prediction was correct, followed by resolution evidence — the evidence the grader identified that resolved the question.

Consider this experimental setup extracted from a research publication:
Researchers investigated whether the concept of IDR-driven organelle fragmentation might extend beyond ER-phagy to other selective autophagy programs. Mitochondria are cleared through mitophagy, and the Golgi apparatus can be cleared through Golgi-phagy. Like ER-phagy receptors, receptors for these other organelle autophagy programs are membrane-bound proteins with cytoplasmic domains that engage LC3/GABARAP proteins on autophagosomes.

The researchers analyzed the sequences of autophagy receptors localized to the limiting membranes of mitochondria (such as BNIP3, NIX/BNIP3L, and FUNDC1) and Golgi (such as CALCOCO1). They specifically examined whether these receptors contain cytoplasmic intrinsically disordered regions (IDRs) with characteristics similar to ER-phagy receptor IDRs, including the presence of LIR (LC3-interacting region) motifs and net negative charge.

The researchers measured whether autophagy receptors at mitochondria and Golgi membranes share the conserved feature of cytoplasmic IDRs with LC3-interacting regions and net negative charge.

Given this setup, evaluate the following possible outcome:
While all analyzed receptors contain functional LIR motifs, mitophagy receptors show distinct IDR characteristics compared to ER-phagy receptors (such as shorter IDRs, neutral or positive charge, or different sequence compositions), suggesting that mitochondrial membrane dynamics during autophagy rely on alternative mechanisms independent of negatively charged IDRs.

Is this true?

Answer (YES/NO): NO